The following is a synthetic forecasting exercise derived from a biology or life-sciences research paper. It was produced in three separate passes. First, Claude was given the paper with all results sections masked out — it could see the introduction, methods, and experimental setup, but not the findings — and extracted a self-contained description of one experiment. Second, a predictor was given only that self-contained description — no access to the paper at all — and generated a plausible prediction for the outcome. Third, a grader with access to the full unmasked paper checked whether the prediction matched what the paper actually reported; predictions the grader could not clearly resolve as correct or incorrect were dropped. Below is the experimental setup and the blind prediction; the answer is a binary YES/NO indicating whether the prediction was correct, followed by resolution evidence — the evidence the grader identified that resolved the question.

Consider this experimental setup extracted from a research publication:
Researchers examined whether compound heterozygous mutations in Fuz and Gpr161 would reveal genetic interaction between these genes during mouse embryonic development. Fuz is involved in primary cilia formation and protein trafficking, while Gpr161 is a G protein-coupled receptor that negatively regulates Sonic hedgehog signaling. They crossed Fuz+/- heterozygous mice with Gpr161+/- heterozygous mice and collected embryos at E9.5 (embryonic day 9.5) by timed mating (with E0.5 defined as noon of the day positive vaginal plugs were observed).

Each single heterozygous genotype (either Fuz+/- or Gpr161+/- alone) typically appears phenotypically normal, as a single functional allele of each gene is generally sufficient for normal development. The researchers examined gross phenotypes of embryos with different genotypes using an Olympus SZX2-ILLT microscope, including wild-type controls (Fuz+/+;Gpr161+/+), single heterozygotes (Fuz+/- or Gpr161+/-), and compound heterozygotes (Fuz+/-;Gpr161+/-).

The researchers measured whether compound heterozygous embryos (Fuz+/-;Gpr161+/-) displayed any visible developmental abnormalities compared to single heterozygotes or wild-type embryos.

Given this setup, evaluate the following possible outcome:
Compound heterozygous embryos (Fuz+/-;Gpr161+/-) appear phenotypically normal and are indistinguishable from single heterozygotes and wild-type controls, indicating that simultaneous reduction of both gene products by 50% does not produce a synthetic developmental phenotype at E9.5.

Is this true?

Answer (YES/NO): YES